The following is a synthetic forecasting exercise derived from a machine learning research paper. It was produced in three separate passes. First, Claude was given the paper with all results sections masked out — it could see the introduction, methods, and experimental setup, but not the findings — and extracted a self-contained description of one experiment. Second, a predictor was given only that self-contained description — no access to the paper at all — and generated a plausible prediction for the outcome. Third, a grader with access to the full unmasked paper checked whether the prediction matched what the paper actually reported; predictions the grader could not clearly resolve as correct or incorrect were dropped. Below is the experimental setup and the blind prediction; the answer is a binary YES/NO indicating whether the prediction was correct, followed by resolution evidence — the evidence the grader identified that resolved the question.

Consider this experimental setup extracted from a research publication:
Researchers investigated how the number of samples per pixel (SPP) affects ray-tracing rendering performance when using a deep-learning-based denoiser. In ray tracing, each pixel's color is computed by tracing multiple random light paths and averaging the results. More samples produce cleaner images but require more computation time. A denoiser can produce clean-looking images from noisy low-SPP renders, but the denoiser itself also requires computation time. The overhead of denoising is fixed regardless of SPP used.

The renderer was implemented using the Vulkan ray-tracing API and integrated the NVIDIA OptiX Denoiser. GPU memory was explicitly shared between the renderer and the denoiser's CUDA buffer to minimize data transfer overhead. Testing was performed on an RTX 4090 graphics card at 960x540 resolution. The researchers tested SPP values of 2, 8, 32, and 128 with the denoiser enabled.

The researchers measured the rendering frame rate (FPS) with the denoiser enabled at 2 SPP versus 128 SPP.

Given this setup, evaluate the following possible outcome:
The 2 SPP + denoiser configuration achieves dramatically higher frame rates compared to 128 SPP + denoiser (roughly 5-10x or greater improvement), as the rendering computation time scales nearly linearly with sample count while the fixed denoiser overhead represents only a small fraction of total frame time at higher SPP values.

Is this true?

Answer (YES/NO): YES